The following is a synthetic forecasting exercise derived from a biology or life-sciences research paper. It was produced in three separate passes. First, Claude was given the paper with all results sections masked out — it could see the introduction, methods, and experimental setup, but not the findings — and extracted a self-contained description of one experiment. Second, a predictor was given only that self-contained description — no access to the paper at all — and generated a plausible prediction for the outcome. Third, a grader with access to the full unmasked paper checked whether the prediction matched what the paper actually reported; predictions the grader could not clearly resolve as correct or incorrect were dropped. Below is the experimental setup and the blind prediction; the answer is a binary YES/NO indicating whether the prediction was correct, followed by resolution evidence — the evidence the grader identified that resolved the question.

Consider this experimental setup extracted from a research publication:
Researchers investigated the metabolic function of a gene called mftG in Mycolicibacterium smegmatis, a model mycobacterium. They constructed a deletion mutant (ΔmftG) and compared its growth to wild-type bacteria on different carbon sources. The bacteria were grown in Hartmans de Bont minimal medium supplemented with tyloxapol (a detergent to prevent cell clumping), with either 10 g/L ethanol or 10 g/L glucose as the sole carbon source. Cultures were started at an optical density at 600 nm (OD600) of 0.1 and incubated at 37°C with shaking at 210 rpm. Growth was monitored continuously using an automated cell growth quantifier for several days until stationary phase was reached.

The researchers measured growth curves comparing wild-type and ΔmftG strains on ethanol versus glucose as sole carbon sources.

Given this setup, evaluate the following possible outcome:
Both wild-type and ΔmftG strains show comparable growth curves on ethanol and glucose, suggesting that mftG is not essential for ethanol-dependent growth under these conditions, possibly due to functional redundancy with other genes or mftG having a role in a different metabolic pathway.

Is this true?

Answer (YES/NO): NO